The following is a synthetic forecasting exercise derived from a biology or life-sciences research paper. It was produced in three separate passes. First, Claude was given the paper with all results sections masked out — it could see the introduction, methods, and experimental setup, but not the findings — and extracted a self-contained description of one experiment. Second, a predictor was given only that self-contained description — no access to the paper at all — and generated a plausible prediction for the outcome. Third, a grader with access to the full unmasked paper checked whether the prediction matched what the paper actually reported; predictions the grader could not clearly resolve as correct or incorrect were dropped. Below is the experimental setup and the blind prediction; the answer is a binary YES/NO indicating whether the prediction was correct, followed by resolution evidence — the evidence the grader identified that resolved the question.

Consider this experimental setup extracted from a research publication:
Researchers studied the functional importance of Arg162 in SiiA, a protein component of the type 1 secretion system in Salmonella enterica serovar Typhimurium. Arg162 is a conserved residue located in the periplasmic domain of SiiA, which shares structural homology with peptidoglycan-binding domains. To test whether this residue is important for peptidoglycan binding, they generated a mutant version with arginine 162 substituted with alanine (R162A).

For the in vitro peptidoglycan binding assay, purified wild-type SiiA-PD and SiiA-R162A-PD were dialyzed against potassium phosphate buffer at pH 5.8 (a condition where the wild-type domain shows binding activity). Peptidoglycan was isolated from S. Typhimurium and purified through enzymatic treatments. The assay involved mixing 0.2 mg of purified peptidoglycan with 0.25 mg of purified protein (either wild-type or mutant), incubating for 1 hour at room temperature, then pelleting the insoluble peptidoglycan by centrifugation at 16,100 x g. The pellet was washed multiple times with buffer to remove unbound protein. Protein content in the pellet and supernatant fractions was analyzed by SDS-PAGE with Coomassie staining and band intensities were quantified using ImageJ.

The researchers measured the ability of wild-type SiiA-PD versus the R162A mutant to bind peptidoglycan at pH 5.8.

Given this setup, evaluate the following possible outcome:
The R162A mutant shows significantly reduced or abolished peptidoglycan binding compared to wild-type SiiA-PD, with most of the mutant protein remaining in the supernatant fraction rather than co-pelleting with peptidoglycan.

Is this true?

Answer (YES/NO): YES